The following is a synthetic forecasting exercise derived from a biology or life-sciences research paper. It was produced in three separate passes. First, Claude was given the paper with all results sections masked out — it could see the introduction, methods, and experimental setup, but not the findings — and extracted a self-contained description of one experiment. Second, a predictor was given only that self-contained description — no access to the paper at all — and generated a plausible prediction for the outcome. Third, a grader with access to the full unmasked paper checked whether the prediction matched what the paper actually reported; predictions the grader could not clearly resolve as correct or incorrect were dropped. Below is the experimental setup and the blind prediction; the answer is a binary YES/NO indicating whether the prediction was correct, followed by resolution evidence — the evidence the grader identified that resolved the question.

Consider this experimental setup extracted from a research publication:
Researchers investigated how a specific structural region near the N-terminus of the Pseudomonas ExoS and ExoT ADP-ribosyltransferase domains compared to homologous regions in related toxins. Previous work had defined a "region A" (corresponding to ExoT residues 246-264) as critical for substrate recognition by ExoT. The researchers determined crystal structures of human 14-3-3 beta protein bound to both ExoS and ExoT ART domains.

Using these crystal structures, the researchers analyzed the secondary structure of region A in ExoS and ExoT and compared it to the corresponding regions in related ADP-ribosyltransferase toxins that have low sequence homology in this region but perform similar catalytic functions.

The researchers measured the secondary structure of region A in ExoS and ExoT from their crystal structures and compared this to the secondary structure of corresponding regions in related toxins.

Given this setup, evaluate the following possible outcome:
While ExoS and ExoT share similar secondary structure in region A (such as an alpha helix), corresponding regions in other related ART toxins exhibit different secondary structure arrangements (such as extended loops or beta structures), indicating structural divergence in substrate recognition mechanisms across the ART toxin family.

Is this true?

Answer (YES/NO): YES